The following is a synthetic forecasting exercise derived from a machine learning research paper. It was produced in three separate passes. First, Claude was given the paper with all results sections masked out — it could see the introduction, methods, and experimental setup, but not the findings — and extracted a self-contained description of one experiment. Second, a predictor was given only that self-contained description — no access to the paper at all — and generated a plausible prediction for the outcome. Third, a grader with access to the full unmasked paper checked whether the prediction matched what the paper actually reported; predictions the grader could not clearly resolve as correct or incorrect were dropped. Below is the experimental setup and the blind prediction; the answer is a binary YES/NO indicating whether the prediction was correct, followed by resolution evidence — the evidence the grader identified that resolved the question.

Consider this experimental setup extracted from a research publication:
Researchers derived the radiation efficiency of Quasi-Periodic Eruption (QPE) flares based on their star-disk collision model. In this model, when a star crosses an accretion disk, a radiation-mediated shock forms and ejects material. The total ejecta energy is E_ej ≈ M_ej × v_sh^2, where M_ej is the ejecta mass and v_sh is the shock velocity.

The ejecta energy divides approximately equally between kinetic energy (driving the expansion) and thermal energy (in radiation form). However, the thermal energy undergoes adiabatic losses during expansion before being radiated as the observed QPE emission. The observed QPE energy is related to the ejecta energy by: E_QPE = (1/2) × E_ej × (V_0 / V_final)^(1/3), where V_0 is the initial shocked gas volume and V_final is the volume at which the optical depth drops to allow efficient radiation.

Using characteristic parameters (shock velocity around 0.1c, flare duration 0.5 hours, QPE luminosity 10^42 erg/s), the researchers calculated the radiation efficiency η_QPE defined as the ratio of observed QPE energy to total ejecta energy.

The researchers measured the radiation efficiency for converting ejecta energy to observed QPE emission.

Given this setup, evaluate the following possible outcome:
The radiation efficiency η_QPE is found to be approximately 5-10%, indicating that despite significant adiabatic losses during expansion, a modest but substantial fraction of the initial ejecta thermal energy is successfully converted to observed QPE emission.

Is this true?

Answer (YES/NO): NO